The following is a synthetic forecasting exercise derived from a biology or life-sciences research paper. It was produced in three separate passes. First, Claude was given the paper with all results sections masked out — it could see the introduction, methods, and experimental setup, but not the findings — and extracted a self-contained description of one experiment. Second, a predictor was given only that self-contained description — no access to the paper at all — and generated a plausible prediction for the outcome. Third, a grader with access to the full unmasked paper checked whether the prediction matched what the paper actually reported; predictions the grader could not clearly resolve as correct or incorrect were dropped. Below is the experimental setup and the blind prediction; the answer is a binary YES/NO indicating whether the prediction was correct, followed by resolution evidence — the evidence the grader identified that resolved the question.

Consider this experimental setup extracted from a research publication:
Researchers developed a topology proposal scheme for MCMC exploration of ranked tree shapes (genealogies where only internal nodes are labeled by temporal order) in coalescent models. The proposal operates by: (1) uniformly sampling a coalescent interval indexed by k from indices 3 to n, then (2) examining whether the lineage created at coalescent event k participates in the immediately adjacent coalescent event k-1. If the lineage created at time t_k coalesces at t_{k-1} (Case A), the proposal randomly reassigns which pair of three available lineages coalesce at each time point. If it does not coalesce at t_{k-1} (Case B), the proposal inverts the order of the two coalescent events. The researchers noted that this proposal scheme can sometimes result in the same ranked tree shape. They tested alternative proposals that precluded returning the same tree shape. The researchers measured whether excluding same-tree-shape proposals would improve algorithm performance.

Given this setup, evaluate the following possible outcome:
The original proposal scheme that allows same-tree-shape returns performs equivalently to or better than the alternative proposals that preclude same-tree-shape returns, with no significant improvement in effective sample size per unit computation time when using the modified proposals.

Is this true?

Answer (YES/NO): YES